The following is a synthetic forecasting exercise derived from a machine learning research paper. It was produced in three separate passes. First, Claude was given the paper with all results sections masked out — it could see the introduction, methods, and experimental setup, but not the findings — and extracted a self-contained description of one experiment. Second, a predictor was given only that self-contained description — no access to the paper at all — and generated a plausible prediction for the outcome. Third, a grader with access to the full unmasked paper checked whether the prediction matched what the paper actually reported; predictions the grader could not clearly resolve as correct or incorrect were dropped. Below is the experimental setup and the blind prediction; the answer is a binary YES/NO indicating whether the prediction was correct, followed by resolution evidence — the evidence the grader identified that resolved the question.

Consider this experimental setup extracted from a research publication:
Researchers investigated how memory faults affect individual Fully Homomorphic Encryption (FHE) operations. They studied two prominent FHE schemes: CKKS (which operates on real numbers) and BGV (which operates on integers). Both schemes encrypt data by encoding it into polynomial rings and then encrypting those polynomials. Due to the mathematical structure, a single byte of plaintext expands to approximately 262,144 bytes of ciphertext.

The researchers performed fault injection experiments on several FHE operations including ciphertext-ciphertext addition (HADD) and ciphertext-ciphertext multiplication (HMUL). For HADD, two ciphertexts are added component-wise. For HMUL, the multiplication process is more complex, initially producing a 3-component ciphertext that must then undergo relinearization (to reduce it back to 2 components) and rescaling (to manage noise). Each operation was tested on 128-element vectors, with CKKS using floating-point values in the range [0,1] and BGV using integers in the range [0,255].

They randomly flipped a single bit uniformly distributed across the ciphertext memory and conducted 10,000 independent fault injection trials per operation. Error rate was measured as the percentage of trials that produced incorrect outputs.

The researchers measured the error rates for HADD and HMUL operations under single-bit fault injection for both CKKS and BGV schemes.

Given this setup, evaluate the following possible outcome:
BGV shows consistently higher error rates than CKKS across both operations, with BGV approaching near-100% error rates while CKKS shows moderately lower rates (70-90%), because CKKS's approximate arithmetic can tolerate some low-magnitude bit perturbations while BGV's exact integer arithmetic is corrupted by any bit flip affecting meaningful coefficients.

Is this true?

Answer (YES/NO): NO